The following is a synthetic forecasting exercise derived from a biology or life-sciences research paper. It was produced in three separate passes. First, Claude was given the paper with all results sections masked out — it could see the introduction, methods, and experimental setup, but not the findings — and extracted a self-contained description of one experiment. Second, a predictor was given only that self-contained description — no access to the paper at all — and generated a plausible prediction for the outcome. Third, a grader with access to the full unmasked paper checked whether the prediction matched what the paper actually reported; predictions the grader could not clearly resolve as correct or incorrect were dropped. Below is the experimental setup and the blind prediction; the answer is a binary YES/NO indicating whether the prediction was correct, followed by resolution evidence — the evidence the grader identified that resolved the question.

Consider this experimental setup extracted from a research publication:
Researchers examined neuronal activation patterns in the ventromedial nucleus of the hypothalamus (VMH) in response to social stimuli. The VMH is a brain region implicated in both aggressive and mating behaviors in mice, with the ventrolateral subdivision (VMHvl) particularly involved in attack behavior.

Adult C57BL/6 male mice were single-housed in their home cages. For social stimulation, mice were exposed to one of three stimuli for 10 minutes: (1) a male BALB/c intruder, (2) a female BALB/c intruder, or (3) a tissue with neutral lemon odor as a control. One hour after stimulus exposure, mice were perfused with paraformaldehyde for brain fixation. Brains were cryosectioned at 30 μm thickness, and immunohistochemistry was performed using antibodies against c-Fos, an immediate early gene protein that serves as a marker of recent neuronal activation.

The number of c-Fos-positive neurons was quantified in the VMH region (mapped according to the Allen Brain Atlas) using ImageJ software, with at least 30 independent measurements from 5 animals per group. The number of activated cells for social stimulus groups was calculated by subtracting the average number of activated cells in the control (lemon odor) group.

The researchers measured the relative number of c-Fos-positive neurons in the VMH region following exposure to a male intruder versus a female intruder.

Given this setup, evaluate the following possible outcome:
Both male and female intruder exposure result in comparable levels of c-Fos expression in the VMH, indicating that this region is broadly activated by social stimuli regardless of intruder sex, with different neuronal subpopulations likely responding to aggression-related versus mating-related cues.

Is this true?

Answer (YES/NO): NO